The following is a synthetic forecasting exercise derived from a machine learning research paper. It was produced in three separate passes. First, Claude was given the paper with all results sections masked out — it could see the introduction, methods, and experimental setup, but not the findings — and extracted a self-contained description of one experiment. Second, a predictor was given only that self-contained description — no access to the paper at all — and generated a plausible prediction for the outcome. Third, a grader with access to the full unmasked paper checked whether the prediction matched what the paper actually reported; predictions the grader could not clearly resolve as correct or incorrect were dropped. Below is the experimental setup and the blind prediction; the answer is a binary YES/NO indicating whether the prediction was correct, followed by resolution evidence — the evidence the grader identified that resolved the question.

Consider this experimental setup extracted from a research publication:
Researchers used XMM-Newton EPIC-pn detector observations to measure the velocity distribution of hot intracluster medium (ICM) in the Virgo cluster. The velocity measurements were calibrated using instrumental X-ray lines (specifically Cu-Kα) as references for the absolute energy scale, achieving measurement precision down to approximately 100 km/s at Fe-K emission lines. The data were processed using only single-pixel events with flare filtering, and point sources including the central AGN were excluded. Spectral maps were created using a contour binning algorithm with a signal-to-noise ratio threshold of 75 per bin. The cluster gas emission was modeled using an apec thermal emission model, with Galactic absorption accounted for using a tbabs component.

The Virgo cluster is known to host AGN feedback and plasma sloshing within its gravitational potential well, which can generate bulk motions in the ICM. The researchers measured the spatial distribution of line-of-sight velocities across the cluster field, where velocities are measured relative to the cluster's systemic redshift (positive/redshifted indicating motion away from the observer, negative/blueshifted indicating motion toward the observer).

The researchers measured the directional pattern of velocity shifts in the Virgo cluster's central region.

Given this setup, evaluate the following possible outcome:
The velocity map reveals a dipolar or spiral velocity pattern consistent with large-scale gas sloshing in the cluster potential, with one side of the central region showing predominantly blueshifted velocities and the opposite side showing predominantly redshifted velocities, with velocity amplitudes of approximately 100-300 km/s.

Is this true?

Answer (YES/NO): NO